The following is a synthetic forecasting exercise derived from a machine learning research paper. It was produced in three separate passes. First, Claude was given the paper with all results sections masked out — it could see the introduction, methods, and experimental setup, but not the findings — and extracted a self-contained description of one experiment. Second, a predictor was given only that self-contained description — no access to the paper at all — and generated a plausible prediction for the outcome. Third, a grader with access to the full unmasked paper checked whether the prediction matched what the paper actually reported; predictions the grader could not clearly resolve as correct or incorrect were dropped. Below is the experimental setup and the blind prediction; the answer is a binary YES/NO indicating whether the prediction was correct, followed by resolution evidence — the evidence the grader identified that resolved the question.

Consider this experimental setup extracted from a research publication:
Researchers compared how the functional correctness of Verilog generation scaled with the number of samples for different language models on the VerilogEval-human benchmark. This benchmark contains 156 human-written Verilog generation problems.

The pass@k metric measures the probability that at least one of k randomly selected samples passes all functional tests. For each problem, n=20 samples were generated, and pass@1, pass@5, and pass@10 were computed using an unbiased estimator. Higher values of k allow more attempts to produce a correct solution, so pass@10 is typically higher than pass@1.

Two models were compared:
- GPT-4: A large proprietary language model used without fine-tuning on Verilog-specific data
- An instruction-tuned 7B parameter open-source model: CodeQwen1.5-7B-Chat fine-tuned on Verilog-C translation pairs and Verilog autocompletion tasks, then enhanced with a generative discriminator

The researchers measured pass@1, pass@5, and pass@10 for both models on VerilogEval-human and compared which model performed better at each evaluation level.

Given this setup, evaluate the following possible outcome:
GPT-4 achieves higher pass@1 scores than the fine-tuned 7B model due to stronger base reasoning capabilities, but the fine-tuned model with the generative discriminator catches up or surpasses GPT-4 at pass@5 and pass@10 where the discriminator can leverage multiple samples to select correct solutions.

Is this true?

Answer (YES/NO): NO